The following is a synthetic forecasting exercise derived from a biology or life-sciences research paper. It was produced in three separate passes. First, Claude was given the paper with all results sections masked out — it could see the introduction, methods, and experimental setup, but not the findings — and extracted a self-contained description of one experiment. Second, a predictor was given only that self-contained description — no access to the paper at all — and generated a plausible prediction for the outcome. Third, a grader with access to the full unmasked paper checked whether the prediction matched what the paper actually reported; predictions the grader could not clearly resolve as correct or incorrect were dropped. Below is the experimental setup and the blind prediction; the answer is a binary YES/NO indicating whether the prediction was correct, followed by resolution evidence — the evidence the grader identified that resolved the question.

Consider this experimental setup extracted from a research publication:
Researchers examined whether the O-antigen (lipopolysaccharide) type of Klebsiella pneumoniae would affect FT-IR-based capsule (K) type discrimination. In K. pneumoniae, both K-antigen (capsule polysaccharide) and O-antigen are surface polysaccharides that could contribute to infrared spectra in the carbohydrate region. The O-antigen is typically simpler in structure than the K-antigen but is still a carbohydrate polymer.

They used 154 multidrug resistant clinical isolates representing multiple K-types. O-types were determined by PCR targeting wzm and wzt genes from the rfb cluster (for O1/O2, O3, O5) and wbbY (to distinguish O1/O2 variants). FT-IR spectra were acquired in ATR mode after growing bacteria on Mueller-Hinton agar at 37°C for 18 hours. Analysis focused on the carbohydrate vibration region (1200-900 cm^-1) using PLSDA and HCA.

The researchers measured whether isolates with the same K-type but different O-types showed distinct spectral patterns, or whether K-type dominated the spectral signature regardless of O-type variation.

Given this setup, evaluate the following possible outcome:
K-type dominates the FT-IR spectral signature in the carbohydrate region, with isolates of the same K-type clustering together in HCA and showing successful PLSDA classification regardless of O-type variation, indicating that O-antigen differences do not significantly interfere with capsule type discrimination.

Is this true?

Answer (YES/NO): NO